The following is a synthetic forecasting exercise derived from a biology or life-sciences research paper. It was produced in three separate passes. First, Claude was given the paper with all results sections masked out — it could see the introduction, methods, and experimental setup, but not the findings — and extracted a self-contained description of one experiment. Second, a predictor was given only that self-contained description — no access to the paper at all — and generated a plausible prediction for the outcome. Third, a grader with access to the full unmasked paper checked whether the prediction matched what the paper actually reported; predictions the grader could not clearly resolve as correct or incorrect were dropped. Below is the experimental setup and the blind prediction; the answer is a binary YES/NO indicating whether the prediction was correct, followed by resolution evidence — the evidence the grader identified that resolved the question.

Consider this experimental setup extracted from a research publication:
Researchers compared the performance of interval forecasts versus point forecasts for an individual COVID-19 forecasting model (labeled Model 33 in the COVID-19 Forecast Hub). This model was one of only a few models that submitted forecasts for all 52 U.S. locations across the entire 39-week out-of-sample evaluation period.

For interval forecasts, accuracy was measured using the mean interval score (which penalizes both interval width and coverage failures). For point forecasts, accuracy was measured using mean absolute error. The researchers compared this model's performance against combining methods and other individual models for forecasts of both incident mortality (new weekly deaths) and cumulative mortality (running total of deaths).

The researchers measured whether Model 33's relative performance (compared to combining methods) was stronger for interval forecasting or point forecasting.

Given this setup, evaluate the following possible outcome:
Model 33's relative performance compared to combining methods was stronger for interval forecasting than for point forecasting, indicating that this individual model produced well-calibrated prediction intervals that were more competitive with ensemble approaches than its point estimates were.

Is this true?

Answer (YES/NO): NO